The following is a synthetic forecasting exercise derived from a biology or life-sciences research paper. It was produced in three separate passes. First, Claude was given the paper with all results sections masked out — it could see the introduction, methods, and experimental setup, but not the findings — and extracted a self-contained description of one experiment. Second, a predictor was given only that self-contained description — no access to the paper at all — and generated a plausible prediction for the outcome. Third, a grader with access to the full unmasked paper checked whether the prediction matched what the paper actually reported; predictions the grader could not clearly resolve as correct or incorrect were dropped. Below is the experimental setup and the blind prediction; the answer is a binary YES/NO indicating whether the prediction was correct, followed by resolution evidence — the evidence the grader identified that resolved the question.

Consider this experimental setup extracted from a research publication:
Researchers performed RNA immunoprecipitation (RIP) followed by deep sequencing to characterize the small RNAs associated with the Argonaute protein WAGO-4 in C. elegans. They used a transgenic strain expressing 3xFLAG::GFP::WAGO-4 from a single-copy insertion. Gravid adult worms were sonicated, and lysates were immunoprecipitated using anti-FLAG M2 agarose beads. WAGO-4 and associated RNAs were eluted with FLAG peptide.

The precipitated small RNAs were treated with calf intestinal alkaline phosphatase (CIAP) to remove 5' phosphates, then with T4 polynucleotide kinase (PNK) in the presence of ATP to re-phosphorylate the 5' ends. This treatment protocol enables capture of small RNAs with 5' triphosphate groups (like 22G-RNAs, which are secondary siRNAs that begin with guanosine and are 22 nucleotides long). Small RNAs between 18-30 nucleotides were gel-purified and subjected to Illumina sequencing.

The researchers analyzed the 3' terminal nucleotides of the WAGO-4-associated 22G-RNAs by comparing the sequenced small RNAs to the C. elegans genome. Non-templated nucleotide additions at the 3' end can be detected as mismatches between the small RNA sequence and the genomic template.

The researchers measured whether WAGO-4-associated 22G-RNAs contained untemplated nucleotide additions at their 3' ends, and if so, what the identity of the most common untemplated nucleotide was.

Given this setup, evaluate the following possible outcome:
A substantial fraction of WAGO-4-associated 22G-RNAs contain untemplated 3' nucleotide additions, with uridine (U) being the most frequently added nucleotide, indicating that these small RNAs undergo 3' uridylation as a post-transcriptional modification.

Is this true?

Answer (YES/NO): YES